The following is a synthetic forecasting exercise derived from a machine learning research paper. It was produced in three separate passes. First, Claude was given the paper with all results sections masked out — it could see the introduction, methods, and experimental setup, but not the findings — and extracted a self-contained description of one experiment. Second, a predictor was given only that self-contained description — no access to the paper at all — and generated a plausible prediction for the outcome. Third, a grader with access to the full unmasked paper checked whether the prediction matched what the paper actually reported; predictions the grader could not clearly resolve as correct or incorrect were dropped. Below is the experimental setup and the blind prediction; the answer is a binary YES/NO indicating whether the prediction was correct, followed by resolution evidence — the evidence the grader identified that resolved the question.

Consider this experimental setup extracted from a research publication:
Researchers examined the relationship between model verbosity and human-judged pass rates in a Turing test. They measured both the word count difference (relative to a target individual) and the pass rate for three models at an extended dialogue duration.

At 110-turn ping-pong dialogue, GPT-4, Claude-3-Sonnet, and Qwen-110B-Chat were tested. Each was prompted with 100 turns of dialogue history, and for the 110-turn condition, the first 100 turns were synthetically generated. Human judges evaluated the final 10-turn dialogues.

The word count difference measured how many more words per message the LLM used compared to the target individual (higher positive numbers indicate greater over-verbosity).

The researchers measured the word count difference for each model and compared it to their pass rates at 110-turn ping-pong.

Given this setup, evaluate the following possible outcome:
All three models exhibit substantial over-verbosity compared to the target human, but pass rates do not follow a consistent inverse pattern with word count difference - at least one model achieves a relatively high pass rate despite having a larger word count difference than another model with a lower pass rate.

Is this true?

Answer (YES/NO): NO